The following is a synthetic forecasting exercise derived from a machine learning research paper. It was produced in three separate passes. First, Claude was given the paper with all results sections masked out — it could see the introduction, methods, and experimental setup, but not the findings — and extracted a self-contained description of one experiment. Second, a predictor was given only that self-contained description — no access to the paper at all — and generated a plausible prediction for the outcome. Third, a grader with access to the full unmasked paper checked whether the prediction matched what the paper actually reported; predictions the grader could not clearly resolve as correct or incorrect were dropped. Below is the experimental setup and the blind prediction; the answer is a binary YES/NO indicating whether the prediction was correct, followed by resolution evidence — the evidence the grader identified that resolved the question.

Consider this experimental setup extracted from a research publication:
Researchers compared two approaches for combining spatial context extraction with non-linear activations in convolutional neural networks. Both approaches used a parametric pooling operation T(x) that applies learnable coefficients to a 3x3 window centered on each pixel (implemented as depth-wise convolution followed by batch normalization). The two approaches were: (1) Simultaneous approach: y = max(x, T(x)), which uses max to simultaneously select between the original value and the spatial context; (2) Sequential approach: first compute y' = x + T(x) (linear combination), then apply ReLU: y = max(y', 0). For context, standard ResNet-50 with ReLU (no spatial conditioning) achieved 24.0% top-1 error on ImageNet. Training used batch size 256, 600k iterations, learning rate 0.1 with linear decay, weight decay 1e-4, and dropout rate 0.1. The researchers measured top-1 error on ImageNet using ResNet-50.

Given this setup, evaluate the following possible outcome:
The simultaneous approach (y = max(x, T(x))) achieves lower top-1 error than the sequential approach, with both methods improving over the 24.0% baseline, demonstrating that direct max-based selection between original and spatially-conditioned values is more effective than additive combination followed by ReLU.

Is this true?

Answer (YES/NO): YES